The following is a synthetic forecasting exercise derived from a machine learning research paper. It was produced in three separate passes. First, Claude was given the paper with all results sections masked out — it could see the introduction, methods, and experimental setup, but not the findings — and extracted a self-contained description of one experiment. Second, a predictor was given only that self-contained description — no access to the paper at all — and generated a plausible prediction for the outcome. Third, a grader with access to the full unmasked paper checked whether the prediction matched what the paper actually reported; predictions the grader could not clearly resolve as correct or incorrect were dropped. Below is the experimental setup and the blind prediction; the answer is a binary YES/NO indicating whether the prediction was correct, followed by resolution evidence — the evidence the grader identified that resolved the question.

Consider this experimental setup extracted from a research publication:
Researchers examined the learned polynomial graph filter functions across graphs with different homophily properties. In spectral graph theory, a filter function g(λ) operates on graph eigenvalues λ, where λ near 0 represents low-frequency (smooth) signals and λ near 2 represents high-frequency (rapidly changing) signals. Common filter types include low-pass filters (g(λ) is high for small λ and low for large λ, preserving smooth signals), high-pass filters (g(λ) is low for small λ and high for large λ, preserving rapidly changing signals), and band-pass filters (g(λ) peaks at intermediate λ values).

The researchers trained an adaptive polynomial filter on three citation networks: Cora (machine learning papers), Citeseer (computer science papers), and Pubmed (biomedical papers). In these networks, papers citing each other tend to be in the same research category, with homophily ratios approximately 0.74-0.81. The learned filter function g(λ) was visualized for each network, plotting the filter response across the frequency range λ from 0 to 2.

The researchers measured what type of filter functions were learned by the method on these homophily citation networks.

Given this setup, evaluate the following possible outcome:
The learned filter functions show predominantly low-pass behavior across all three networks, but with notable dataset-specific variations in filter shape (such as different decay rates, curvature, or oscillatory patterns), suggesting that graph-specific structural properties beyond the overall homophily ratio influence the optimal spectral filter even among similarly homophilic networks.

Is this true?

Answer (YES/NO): NO